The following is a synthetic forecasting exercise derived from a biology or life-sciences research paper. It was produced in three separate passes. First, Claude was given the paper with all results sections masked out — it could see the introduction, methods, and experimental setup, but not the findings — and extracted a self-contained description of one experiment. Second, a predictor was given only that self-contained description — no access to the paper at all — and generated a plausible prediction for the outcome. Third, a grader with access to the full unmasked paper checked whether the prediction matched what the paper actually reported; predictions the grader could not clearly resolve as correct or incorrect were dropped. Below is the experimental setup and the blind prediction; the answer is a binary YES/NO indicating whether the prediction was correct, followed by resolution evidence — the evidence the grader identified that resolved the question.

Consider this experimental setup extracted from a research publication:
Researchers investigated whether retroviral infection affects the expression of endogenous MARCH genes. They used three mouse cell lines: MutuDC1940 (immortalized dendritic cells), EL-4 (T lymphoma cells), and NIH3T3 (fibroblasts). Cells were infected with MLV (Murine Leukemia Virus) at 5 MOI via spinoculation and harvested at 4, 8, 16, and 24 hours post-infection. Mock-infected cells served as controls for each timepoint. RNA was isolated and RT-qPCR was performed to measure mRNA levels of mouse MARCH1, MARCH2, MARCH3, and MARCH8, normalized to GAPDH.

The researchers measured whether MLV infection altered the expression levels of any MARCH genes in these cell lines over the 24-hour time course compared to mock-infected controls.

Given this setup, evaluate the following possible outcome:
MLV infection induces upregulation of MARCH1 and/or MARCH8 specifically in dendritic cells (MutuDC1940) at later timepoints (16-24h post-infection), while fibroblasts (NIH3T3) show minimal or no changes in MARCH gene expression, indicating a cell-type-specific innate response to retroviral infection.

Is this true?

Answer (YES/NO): NO